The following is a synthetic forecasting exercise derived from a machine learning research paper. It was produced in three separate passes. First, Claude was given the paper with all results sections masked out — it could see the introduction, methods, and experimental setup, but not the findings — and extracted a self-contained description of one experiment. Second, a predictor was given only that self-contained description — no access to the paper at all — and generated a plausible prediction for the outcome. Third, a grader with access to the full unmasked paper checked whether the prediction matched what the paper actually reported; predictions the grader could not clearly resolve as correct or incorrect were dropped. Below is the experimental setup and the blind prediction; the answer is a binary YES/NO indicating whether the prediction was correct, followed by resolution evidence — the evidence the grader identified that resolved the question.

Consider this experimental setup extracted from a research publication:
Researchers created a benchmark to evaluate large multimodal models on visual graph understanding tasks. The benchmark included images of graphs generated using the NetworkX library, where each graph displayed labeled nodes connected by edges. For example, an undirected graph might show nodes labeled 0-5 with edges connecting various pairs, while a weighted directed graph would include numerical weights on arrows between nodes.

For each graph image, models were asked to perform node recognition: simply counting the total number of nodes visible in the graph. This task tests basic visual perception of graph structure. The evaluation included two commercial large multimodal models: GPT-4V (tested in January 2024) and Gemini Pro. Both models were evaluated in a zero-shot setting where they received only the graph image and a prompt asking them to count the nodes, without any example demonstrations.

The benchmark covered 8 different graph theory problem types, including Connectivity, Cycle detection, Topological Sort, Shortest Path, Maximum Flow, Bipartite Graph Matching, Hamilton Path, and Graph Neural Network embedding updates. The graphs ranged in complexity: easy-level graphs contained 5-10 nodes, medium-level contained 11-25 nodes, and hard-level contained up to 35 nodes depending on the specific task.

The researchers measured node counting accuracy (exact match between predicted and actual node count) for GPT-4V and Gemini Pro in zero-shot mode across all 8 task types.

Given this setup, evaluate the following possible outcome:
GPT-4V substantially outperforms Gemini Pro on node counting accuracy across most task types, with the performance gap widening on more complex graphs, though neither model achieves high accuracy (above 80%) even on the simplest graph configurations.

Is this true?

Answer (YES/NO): NO